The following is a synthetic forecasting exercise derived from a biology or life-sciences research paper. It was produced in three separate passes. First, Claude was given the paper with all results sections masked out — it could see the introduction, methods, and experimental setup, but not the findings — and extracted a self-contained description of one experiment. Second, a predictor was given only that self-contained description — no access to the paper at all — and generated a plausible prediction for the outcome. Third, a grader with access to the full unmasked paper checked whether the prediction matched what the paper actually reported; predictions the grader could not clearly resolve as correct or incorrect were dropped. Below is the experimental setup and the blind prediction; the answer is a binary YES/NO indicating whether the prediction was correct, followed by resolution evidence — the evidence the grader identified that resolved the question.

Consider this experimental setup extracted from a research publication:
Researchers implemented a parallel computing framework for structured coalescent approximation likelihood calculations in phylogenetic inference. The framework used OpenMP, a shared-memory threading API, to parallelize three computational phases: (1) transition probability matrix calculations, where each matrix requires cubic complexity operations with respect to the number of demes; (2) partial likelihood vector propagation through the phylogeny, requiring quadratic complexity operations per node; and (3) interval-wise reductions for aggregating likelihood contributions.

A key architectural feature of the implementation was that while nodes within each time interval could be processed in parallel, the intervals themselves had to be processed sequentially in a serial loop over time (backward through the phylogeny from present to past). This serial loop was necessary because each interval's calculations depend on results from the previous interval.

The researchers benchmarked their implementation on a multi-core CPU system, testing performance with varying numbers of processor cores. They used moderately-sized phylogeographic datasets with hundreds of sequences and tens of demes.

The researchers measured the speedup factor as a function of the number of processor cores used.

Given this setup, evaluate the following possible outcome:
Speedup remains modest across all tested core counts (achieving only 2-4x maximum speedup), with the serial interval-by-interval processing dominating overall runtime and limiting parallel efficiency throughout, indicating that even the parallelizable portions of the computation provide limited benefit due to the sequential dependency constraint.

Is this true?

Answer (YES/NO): NO